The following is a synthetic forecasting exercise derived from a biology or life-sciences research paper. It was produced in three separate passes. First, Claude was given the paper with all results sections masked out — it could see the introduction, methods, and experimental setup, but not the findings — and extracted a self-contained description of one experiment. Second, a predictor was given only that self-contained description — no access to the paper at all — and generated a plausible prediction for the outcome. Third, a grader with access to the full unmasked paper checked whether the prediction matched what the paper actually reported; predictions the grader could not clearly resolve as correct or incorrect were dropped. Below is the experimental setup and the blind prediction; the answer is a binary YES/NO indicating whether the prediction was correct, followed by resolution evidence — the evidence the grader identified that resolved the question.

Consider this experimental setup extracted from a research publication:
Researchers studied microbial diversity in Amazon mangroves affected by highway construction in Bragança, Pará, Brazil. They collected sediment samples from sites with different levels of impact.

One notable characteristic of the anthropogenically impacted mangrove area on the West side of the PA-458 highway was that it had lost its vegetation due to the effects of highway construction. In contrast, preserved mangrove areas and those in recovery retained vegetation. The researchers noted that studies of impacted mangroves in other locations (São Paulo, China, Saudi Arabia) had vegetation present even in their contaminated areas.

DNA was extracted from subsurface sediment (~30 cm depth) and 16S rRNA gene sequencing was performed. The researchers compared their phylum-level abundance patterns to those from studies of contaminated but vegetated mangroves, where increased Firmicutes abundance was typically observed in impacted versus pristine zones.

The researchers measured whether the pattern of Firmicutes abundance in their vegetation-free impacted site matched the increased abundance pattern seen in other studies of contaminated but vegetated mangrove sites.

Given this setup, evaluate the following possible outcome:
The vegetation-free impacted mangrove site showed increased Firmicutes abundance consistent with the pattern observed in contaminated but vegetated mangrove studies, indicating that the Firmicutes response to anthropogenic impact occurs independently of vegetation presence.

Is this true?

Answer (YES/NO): NO